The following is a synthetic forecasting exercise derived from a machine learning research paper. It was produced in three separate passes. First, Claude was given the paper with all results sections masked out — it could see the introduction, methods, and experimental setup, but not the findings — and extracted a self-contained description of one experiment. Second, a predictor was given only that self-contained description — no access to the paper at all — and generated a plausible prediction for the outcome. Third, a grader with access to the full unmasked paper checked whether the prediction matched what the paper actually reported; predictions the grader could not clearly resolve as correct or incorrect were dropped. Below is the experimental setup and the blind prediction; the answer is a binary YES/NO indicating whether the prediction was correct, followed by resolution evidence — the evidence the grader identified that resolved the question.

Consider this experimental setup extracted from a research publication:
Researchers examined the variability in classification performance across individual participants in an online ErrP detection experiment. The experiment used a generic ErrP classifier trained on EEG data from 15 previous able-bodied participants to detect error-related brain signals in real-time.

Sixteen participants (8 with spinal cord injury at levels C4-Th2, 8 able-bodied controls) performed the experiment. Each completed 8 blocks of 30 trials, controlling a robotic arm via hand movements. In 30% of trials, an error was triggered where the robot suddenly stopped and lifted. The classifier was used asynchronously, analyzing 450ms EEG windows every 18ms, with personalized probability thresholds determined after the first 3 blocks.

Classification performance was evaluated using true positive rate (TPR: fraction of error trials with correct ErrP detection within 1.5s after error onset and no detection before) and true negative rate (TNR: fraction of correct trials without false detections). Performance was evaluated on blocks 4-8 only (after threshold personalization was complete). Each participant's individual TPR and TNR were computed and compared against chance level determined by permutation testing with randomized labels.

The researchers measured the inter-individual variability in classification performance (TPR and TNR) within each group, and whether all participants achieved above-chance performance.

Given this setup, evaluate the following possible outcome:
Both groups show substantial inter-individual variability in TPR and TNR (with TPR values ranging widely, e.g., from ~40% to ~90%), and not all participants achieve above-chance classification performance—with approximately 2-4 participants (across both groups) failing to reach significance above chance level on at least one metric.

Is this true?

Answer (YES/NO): NO